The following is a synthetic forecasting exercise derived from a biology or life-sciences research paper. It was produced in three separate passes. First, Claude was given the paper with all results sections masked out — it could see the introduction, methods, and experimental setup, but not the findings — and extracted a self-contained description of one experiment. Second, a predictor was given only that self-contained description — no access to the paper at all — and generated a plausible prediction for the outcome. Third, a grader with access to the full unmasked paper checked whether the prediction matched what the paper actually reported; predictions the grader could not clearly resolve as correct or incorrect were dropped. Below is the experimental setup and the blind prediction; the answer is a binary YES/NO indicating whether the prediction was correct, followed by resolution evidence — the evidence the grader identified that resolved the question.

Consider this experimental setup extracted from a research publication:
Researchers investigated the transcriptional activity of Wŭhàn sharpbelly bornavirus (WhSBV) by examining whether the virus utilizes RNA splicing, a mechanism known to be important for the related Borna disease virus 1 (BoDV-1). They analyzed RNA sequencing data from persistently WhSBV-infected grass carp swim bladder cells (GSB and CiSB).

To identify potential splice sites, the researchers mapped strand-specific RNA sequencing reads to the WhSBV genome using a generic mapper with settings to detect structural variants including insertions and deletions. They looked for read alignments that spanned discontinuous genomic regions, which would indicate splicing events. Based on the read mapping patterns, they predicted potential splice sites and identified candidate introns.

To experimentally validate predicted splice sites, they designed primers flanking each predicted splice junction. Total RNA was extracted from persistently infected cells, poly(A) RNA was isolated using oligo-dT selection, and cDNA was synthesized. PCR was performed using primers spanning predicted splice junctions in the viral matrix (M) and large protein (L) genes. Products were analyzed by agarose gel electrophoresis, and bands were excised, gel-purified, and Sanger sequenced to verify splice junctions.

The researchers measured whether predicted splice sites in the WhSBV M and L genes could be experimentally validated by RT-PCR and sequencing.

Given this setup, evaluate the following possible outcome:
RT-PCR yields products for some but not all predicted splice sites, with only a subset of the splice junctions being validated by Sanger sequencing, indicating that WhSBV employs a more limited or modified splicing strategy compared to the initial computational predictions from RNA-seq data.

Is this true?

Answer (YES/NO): NO